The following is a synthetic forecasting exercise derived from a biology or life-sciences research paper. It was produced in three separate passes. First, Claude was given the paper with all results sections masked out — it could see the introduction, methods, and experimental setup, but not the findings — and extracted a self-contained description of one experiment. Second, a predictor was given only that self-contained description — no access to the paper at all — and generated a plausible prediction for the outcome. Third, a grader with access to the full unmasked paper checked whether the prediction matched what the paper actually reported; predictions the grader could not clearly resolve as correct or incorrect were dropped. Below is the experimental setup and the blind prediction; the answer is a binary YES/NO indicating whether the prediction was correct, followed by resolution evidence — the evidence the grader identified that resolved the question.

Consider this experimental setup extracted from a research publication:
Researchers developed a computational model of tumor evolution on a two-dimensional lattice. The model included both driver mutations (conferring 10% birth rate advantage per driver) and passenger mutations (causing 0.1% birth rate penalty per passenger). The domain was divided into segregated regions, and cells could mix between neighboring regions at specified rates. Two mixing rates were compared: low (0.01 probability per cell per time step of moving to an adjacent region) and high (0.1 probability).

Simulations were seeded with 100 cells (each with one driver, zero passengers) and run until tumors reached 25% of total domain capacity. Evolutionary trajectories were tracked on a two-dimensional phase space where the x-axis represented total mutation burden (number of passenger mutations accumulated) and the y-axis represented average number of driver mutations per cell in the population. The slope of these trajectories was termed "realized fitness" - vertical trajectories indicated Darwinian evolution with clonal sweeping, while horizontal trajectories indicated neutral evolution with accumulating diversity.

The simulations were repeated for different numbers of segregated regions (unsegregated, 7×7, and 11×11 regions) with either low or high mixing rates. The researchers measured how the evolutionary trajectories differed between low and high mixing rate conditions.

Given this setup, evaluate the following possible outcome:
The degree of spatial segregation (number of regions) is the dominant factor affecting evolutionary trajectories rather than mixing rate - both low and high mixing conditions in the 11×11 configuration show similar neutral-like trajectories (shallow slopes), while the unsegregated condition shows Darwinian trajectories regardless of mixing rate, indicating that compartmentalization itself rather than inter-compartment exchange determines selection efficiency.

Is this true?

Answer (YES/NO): NO